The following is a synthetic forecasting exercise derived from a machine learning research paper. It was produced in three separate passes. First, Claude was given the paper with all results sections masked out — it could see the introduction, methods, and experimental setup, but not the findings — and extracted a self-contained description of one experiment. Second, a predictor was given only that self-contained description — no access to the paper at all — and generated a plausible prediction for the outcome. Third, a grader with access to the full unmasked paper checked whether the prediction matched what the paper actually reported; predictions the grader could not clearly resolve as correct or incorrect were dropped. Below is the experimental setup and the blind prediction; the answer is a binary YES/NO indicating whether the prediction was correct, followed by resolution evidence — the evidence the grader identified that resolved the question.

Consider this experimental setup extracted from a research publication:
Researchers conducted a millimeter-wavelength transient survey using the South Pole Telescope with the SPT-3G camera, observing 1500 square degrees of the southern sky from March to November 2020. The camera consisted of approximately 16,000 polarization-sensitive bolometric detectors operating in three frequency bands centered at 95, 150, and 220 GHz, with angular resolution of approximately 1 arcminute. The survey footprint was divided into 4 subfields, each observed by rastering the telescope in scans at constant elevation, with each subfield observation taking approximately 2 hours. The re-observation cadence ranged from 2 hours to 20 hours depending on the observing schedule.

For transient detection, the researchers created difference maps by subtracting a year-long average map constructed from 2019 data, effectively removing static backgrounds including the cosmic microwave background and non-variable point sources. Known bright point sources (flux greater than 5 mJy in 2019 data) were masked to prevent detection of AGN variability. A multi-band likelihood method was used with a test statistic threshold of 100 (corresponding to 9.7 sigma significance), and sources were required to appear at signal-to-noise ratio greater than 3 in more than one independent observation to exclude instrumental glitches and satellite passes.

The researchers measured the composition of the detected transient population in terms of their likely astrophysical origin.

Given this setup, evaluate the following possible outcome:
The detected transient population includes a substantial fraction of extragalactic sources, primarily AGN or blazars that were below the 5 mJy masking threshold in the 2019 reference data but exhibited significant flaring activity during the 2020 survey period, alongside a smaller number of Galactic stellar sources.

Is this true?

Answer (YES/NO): NO